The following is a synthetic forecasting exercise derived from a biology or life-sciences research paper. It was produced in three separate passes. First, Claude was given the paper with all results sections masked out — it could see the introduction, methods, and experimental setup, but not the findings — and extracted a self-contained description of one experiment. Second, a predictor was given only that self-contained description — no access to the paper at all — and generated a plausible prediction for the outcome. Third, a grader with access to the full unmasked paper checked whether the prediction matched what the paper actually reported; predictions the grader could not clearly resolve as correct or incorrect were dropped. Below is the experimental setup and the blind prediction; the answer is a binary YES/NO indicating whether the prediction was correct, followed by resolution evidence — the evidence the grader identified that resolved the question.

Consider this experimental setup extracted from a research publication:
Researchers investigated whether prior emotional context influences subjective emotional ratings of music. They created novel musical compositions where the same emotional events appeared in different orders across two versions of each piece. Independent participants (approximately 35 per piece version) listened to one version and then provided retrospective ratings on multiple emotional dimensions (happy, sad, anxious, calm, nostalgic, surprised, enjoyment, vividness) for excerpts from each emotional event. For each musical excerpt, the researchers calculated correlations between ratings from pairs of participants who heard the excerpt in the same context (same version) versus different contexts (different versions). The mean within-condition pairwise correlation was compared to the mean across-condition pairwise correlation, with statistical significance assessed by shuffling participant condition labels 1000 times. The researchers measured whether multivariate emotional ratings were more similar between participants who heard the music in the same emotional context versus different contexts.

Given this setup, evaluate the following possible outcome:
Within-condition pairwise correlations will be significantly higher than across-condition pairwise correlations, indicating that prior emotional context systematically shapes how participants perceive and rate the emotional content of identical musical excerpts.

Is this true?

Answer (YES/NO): YES